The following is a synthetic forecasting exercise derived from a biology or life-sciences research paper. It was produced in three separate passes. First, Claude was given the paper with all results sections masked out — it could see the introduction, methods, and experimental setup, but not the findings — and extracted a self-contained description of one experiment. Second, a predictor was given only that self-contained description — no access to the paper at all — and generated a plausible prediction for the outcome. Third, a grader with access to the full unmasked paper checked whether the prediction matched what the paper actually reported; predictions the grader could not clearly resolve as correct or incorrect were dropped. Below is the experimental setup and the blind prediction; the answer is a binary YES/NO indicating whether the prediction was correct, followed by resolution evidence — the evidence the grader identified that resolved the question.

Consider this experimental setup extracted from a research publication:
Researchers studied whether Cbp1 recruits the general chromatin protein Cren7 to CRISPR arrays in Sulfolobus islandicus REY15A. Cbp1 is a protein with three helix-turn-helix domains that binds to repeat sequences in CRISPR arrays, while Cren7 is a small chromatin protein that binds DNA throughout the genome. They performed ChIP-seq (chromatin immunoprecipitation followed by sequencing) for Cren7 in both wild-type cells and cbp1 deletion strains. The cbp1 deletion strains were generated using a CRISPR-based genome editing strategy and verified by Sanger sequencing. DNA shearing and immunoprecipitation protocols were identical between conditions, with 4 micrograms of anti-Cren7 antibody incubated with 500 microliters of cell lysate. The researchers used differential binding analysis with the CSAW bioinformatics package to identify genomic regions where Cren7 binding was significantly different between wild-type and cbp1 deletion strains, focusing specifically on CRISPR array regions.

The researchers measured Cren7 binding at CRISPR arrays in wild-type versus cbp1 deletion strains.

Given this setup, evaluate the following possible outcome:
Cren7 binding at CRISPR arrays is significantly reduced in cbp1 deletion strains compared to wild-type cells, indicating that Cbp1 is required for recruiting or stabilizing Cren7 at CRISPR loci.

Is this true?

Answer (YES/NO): YES